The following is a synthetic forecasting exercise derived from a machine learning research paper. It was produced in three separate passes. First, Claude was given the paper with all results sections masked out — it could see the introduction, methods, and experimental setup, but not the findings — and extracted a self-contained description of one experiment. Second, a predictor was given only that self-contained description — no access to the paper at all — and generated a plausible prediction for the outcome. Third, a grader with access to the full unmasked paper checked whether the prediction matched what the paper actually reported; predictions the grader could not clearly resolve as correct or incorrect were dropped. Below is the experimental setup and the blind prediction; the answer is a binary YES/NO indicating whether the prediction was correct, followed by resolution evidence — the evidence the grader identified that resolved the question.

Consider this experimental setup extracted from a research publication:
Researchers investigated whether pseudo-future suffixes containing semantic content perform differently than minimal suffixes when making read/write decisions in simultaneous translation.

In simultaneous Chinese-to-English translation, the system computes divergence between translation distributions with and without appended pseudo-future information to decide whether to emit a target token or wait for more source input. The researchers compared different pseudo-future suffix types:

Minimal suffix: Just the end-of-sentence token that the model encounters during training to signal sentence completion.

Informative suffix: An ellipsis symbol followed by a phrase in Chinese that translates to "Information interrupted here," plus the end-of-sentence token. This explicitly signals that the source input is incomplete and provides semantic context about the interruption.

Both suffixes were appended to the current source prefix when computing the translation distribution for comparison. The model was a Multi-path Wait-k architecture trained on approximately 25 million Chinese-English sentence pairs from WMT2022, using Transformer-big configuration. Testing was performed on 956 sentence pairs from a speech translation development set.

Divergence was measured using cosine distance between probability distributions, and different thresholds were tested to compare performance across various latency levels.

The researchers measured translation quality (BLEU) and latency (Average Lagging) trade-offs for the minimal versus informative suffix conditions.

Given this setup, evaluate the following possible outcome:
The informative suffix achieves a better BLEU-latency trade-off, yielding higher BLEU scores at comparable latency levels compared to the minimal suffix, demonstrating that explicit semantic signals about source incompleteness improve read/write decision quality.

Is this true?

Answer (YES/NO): NO